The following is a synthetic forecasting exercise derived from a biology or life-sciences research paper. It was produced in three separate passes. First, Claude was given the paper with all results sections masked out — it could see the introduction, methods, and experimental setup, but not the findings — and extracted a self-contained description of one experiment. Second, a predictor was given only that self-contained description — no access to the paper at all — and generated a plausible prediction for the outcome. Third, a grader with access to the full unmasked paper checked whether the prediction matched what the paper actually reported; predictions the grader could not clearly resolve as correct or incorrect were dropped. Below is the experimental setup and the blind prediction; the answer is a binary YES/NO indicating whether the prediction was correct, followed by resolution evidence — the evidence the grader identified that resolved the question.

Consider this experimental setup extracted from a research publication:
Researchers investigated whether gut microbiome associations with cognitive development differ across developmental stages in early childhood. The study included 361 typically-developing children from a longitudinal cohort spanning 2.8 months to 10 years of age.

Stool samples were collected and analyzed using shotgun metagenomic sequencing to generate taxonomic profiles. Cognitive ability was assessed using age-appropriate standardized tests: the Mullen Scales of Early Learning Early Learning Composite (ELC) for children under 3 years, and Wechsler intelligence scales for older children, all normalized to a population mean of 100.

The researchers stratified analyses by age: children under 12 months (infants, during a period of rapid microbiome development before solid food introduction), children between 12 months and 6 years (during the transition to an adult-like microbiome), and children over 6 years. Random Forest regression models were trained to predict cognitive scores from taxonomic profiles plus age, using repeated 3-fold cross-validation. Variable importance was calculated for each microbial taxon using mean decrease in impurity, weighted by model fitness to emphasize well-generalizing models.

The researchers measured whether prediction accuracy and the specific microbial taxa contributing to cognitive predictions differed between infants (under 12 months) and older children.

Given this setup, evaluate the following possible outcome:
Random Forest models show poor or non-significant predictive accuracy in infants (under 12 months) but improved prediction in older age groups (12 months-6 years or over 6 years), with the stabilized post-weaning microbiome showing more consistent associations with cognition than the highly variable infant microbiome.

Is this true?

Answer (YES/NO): YES